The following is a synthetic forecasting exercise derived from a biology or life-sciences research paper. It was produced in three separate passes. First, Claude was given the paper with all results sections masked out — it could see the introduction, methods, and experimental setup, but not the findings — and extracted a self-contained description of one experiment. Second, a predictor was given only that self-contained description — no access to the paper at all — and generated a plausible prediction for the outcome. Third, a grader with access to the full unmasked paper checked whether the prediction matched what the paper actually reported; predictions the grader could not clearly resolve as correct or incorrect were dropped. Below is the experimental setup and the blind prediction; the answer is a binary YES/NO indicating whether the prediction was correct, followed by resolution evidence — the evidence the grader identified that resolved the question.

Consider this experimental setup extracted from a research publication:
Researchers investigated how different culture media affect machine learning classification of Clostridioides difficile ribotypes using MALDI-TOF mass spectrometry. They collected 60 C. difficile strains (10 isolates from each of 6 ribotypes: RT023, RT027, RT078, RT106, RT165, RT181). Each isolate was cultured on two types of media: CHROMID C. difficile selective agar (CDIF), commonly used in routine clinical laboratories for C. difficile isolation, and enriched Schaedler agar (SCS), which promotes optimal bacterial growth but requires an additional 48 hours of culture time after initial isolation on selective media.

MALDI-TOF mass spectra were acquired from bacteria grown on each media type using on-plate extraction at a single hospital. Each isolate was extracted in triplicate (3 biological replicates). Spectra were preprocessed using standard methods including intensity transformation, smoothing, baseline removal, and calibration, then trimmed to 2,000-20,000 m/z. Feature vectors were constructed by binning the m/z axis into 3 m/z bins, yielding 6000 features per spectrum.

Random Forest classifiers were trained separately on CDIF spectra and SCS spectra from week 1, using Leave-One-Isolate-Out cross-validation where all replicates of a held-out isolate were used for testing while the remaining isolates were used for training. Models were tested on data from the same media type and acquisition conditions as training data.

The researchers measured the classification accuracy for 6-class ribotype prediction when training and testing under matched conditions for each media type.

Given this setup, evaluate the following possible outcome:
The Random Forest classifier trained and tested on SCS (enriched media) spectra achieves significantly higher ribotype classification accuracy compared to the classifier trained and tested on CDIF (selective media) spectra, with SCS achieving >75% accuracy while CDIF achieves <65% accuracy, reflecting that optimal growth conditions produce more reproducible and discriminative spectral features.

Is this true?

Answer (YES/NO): NO